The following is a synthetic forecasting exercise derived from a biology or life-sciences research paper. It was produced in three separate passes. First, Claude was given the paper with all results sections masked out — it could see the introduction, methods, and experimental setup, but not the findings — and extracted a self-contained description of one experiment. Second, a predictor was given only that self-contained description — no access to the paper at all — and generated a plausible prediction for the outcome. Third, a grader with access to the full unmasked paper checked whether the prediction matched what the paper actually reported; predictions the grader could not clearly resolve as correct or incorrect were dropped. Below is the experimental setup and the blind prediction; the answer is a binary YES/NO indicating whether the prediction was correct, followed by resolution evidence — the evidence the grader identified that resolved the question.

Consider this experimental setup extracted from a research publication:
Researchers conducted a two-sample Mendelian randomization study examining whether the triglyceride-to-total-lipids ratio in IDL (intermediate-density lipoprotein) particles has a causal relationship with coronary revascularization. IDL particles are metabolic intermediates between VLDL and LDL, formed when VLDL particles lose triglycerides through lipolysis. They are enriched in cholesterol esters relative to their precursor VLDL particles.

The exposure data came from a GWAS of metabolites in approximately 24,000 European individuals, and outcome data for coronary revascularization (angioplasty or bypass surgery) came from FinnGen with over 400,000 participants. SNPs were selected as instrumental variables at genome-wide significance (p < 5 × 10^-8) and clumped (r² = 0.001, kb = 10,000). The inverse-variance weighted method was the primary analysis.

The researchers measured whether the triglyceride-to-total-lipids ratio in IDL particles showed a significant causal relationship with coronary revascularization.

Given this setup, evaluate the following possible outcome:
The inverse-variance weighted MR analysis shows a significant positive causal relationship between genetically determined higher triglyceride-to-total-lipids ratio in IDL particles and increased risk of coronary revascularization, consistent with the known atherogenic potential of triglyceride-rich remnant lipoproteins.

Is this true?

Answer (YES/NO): NO